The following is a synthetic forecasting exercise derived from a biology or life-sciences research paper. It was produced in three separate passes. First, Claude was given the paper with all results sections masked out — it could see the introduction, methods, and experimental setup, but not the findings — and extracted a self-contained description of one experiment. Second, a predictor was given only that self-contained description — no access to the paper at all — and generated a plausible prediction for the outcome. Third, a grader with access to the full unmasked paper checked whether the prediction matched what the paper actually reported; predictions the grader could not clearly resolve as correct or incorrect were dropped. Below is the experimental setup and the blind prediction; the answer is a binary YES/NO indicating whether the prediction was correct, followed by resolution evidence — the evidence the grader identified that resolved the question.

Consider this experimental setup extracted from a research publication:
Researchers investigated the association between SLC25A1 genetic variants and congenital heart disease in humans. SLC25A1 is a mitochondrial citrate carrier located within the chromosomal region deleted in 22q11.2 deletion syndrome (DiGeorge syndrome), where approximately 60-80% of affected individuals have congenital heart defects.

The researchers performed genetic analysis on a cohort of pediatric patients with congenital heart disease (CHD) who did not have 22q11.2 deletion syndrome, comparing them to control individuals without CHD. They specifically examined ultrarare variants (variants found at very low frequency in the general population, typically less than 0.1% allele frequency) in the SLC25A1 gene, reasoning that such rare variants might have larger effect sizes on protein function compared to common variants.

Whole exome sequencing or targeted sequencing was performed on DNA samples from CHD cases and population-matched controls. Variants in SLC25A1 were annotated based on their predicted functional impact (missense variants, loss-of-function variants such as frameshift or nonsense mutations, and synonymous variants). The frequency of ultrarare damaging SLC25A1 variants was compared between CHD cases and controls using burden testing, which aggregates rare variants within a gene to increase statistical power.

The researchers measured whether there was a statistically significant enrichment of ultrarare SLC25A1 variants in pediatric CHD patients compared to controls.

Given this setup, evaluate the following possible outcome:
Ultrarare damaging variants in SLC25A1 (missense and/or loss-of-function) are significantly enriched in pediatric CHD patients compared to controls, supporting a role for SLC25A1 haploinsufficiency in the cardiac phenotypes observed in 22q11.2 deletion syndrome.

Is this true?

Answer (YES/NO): NO